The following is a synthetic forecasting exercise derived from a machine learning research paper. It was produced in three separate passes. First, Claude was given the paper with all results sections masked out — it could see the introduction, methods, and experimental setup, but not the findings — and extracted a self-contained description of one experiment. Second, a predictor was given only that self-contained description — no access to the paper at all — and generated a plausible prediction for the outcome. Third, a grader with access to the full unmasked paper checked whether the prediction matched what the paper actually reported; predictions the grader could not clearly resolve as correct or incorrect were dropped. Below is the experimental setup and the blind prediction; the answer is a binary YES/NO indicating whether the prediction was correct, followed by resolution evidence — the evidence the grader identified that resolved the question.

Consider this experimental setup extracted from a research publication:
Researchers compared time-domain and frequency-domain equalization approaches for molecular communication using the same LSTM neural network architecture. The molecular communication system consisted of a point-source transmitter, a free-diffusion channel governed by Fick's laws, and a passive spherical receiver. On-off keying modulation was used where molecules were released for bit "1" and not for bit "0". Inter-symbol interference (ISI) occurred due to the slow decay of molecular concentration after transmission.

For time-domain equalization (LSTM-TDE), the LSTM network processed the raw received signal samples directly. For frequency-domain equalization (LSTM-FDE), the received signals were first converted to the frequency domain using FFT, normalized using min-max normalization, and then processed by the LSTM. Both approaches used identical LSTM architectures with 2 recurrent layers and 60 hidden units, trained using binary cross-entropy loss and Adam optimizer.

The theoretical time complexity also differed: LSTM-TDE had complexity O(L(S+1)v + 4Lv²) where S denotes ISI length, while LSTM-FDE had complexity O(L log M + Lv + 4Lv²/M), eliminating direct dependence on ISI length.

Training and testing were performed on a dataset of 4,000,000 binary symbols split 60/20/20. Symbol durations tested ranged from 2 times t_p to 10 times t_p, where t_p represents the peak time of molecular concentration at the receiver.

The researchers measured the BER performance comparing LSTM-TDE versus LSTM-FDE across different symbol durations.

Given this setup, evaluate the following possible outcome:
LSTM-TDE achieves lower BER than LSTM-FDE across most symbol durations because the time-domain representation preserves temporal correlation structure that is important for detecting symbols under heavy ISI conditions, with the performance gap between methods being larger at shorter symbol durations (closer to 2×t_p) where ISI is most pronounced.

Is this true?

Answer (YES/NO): NO